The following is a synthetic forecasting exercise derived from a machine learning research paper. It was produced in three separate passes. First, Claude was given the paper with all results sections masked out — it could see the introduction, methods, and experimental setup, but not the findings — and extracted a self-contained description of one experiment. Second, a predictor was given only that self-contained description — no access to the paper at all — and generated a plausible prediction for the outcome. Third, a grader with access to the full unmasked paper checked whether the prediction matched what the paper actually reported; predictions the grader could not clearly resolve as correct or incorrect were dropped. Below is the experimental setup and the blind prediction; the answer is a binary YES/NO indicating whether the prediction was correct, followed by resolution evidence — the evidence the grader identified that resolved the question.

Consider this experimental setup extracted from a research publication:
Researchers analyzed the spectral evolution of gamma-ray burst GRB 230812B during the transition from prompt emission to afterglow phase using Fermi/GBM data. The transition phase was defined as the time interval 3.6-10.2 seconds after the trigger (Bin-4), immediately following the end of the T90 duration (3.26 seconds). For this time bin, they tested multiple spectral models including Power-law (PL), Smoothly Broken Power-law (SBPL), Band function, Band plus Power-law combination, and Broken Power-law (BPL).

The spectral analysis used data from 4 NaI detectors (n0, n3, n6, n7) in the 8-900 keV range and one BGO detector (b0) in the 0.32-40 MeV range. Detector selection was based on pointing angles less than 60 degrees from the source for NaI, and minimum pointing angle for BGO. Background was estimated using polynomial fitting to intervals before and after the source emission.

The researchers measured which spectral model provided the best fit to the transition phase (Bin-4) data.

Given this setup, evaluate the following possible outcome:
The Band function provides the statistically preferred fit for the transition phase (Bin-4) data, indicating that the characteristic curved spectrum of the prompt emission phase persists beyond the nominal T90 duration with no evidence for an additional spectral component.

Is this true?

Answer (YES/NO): NO